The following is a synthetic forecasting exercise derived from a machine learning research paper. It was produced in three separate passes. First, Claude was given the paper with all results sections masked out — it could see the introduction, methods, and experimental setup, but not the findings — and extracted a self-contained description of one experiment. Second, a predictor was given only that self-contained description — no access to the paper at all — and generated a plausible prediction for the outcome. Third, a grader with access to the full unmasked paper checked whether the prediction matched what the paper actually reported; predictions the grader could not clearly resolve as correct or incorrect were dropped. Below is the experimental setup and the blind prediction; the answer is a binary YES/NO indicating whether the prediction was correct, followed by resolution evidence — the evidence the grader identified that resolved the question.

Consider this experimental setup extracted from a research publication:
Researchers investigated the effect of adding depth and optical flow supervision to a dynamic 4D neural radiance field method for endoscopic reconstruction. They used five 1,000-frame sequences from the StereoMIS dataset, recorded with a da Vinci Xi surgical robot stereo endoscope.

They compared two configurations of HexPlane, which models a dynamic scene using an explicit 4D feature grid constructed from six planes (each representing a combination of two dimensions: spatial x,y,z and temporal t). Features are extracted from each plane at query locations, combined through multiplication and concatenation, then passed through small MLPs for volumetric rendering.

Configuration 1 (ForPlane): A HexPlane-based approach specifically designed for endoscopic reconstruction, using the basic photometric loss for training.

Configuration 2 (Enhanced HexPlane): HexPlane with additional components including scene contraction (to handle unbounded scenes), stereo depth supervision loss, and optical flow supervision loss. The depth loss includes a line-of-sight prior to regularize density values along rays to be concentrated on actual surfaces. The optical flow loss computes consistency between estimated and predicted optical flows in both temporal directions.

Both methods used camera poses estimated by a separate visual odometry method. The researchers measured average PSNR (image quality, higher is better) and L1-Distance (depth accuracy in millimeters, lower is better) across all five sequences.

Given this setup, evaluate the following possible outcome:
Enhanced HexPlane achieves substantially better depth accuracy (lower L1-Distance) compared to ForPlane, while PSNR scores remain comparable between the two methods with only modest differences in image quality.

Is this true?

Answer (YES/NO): YES